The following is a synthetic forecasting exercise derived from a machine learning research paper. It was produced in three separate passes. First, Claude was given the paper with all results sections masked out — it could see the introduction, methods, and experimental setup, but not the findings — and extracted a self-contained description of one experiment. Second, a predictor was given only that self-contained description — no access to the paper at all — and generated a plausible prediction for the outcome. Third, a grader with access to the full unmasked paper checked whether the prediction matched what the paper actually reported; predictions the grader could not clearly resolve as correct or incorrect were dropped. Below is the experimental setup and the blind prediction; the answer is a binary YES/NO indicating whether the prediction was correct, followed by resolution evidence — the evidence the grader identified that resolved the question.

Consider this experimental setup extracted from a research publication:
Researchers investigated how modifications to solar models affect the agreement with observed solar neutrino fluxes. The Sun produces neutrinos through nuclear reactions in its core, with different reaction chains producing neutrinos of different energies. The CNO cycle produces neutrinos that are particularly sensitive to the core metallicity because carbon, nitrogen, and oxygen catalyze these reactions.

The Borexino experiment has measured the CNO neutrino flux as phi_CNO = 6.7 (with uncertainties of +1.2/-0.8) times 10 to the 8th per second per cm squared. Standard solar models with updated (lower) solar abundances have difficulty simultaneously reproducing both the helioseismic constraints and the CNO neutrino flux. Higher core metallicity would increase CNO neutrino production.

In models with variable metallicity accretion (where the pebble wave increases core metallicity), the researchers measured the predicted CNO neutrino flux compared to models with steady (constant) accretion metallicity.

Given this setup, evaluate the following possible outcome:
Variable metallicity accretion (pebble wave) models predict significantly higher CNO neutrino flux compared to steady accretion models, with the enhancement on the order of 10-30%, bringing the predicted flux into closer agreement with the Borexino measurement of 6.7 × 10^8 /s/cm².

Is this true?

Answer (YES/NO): NO